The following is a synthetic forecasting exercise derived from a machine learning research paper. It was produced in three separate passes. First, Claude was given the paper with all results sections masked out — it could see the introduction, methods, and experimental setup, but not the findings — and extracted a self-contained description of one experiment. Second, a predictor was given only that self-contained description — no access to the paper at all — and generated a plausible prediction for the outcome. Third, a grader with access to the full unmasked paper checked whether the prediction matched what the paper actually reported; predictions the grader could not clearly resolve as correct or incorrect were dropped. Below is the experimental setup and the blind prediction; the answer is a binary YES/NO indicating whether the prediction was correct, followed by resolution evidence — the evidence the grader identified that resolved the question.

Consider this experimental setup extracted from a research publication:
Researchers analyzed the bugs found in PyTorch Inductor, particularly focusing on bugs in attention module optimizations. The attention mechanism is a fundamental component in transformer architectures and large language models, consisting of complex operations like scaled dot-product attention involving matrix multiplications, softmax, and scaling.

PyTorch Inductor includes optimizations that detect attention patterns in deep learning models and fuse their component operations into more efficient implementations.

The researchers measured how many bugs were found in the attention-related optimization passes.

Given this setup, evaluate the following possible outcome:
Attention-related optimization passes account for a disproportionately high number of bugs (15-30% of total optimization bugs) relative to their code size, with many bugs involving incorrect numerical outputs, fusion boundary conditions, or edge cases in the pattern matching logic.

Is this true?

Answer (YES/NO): NO